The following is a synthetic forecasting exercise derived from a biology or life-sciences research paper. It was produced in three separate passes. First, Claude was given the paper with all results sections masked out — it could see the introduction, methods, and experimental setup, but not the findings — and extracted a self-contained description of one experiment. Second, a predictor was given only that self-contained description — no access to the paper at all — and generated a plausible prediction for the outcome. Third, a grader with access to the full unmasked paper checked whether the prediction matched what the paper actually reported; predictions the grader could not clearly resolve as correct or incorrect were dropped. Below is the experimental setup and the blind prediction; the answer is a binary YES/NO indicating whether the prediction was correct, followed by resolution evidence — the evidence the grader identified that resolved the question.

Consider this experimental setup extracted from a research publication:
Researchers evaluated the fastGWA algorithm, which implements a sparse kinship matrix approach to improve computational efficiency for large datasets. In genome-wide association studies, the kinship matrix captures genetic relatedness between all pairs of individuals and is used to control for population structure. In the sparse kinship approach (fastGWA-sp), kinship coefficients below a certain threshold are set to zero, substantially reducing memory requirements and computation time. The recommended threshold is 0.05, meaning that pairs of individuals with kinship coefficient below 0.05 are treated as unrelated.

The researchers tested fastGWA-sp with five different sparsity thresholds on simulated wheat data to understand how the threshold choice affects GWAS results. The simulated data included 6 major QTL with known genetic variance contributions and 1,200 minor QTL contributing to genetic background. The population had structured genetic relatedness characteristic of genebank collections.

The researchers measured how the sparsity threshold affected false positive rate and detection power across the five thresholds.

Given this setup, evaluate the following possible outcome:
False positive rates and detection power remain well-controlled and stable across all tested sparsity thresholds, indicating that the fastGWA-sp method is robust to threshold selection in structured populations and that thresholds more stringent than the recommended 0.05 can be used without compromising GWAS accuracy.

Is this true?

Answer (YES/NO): NO